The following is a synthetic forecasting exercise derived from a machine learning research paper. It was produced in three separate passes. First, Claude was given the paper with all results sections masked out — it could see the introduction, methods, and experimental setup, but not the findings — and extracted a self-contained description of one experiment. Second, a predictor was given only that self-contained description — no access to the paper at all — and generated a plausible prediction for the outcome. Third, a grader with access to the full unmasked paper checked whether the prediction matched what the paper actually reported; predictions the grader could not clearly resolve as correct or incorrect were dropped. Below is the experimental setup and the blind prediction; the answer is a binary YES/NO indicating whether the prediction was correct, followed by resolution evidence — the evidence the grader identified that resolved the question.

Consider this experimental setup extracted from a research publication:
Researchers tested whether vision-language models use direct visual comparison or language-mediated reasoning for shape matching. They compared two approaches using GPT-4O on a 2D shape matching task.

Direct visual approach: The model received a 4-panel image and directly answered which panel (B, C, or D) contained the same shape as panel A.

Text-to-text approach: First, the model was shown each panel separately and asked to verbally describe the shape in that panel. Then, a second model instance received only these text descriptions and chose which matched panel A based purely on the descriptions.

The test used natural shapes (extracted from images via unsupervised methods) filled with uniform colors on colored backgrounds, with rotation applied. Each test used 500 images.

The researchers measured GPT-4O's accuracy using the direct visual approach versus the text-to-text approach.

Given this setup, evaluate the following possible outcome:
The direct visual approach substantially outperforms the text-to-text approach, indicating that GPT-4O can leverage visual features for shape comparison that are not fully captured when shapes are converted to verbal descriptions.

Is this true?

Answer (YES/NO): NO